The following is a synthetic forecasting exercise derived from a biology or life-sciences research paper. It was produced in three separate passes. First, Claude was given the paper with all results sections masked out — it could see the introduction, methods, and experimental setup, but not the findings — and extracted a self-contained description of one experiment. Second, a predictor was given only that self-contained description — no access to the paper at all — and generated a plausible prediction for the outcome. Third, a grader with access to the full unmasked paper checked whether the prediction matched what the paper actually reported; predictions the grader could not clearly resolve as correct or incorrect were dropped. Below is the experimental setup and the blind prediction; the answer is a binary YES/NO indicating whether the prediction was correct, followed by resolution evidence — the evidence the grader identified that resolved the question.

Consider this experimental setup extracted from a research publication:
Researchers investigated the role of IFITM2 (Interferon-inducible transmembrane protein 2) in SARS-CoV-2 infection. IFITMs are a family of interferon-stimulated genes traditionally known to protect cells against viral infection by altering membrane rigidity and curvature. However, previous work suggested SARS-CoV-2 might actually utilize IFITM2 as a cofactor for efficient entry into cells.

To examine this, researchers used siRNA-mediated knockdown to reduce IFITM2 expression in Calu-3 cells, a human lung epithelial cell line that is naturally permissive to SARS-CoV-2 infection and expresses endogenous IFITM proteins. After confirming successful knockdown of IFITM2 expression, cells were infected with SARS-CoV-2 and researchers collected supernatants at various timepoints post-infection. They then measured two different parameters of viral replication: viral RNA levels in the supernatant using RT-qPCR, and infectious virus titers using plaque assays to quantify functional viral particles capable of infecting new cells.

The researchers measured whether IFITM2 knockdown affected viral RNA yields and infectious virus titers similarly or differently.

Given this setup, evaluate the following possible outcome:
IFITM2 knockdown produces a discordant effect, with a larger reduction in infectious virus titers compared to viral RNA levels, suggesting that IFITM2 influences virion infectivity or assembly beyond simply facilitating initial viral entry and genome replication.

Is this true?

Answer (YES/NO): YES